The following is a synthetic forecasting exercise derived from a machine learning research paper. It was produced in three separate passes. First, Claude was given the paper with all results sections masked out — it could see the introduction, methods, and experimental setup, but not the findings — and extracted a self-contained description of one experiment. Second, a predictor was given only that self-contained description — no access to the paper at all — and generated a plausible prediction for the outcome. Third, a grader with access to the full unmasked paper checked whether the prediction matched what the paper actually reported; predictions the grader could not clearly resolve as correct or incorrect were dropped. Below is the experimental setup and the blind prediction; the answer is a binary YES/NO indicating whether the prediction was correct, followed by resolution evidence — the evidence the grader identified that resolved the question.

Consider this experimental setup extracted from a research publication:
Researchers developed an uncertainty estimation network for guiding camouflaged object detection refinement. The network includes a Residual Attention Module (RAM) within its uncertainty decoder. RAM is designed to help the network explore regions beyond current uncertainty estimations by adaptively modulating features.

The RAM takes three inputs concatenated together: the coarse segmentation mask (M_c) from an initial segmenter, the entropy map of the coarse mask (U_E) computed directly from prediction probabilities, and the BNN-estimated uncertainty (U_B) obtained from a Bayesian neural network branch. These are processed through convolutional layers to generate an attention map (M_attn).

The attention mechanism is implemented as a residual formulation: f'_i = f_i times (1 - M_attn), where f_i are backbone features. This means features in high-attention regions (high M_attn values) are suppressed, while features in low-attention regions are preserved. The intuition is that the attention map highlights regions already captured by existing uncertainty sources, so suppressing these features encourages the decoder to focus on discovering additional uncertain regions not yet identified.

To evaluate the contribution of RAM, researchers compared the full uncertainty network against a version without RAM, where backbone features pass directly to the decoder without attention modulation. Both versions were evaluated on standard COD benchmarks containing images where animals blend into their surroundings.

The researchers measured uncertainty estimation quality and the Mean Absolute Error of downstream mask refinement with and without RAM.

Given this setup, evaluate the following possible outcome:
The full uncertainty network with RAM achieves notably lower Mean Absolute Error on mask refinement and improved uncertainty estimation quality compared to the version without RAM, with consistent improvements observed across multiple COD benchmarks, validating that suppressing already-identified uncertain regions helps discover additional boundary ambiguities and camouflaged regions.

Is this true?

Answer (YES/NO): NO